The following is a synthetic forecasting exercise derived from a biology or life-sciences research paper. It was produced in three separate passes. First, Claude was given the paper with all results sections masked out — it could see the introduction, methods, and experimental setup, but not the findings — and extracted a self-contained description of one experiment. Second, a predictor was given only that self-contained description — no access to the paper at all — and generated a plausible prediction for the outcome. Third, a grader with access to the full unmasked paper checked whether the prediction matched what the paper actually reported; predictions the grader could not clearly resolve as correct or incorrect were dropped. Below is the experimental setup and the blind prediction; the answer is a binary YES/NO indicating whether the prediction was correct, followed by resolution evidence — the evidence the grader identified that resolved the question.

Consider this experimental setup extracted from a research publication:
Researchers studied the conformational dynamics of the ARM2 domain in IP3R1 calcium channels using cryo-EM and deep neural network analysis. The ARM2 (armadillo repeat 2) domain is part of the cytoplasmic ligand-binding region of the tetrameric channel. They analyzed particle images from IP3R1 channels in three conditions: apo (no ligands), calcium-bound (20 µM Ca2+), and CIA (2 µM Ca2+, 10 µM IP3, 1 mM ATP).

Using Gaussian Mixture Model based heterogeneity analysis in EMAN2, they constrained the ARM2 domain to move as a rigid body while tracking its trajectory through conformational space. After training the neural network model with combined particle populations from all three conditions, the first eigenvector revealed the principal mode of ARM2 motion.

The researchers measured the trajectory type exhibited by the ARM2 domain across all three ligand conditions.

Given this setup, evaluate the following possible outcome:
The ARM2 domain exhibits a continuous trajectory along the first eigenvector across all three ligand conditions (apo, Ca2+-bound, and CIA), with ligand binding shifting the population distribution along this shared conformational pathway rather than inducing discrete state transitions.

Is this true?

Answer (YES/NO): YES